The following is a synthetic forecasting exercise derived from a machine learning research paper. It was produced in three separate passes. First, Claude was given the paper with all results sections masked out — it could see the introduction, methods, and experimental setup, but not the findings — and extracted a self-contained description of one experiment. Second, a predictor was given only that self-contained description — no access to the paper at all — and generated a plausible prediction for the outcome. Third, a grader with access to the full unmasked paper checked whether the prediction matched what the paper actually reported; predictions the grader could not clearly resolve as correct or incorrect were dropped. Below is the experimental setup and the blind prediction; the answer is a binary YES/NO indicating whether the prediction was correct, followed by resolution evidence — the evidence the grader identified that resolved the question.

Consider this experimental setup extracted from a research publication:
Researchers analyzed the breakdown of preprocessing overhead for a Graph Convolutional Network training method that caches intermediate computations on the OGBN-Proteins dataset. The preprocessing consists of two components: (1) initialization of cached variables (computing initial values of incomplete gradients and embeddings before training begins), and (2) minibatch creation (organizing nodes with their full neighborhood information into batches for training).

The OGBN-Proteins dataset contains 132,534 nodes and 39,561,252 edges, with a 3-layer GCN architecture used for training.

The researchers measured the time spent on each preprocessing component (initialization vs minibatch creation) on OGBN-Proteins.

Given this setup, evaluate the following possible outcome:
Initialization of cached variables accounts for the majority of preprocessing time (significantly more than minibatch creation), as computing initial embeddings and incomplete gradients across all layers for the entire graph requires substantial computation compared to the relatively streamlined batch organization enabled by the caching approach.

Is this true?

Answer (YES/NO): NO